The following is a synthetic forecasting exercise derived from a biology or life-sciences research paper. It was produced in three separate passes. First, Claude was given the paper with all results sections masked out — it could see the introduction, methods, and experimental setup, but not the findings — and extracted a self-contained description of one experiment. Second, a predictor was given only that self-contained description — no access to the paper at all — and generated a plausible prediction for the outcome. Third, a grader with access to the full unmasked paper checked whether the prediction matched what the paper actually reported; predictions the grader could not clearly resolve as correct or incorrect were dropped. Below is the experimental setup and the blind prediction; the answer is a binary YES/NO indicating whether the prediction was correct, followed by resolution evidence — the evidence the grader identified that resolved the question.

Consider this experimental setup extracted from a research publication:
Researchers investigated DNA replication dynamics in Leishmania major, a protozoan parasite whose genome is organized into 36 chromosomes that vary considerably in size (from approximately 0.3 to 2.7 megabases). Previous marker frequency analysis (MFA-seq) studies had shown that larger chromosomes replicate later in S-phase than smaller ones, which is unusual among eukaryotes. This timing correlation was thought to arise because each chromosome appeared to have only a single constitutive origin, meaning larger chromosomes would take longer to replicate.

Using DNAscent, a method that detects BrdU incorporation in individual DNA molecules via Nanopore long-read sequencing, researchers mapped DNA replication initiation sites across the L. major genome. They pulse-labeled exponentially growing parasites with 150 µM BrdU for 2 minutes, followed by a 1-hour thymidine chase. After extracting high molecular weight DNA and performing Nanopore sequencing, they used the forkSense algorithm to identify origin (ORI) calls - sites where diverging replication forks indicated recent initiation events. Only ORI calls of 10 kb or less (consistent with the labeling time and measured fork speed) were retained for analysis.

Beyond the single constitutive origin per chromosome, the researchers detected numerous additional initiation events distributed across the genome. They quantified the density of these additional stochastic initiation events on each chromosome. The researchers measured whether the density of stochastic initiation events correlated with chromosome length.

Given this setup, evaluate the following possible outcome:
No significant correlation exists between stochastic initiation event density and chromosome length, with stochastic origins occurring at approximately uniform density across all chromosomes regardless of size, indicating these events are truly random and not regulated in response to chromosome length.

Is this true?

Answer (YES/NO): NO